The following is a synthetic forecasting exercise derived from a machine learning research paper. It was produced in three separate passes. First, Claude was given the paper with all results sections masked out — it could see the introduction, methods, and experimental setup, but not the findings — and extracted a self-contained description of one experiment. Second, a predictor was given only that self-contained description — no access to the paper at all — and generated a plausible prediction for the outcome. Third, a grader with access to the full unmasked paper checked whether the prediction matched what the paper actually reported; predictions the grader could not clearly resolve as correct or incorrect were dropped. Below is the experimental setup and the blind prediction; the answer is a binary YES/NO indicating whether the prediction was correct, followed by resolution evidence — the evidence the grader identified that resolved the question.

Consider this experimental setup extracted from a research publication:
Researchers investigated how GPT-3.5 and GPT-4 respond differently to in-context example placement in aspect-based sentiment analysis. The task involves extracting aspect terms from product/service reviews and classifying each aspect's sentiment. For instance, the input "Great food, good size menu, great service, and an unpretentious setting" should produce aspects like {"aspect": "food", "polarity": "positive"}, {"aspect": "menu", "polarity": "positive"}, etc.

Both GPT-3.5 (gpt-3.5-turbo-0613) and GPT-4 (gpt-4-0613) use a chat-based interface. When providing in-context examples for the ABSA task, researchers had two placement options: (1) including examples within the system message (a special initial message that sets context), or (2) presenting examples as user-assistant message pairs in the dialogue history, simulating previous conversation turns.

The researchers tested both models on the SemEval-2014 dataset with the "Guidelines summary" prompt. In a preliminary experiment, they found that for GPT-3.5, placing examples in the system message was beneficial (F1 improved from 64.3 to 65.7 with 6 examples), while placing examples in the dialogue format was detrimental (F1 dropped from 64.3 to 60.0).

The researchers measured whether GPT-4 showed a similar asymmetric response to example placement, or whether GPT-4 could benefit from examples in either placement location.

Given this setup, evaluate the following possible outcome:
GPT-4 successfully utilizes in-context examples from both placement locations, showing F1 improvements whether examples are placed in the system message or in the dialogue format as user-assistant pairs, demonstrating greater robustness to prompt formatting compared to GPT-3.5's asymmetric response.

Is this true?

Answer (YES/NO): YES